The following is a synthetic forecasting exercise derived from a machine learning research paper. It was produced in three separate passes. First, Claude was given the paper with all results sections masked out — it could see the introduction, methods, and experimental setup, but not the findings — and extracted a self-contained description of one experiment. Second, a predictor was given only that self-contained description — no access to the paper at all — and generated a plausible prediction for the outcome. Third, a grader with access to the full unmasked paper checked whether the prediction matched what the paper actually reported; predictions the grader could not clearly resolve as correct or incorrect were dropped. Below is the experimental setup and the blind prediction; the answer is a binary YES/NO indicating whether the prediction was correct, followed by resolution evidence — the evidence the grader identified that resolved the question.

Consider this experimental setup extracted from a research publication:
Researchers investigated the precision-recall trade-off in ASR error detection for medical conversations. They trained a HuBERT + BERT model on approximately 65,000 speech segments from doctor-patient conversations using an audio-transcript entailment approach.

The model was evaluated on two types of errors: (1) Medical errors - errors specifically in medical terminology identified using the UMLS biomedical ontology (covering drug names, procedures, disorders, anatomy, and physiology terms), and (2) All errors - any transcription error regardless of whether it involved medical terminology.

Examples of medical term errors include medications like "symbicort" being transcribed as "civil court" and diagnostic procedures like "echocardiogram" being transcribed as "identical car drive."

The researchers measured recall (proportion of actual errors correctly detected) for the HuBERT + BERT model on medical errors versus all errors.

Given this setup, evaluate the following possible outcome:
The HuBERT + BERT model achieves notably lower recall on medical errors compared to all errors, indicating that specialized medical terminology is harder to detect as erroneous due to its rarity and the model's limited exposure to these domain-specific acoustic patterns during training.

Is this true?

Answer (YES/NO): NO